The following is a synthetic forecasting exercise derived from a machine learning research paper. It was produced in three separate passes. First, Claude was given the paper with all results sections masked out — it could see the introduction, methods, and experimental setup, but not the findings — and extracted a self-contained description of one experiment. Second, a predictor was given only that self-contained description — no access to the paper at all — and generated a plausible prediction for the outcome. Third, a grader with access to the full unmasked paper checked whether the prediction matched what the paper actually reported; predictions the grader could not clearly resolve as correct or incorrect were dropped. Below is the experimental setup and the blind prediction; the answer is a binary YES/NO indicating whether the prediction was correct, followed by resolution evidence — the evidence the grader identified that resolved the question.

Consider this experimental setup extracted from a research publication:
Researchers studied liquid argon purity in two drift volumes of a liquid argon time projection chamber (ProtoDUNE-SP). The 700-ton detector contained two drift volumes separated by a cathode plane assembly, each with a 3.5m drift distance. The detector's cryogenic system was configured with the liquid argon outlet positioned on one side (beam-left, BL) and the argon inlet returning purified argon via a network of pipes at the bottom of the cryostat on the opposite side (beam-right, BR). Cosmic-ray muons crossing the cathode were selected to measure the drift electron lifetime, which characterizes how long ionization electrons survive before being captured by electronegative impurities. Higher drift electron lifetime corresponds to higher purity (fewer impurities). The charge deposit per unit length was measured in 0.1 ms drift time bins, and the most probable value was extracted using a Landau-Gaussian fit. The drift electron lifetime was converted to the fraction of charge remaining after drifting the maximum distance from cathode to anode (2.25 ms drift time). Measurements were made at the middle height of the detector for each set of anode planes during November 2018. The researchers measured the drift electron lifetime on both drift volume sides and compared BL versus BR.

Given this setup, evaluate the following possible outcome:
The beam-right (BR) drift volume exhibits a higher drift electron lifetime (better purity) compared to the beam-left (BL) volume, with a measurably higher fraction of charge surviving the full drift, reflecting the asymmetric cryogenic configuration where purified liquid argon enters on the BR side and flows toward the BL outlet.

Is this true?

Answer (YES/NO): YES